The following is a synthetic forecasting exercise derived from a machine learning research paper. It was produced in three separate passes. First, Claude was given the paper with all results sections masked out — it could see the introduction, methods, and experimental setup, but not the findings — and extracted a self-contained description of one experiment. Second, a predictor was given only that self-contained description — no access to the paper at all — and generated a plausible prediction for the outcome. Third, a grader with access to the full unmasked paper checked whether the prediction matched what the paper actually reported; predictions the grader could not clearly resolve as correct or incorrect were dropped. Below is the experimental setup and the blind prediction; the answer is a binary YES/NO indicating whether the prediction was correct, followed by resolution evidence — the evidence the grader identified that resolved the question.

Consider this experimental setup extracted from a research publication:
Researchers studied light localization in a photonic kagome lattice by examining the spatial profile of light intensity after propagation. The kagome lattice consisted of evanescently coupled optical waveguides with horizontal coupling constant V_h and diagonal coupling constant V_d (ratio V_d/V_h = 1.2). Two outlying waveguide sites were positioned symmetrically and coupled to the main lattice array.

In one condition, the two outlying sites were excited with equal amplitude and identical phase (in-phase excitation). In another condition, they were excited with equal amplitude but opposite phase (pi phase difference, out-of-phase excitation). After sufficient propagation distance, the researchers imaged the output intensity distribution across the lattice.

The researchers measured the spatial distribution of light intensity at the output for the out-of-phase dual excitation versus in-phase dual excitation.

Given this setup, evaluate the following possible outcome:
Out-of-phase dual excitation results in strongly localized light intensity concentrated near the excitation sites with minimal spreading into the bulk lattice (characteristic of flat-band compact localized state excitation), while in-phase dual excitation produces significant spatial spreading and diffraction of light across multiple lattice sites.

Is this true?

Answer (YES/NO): YES